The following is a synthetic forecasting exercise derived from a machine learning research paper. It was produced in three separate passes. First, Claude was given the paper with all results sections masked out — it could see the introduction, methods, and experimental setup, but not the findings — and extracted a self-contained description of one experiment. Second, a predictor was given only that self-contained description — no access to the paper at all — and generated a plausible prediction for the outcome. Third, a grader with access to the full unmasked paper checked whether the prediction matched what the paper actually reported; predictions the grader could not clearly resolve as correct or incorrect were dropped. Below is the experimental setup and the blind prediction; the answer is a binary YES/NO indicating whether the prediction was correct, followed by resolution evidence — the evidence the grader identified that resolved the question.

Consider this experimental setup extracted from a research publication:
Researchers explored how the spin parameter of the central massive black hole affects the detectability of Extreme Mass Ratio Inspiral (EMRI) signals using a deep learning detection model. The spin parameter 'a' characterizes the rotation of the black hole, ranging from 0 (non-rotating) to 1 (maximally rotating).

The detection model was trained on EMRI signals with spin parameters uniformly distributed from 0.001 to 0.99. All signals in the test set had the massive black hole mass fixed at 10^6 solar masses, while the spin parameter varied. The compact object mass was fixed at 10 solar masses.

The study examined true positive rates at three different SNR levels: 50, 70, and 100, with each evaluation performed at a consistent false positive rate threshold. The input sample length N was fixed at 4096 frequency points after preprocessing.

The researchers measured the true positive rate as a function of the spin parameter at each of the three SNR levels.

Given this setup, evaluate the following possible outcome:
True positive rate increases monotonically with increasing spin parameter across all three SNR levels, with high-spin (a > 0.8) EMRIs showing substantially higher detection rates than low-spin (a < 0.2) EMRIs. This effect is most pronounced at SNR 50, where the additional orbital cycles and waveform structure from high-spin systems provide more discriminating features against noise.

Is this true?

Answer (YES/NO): NO